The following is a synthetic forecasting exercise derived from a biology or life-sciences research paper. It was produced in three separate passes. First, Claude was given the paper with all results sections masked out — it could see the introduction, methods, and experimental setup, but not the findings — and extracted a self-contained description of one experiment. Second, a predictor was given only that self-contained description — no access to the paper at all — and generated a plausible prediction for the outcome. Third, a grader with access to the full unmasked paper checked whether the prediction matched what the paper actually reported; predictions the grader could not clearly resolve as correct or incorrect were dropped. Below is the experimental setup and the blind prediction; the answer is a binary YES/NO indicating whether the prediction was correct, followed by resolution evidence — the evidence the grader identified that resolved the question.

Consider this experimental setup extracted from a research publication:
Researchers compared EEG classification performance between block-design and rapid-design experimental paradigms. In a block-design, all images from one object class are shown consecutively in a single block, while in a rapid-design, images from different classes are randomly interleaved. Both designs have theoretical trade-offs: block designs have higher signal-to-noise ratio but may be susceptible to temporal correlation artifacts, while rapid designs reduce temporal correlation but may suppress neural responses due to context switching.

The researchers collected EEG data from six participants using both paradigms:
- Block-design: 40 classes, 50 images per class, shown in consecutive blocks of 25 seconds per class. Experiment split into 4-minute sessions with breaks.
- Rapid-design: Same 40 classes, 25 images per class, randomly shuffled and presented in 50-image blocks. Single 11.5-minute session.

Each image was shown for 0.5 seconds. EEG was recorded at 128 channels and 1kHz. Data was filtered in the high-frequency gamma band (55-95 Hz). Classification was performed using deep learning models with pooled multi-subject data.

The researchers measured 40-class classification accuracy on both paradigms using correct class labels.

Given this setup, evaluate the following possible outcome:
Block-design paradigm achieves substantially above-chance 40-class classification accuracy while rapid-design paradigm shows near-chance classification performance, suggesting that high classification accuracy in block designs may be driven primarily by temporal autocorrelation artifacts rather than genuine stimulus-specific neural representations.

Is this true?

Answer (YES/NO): NO